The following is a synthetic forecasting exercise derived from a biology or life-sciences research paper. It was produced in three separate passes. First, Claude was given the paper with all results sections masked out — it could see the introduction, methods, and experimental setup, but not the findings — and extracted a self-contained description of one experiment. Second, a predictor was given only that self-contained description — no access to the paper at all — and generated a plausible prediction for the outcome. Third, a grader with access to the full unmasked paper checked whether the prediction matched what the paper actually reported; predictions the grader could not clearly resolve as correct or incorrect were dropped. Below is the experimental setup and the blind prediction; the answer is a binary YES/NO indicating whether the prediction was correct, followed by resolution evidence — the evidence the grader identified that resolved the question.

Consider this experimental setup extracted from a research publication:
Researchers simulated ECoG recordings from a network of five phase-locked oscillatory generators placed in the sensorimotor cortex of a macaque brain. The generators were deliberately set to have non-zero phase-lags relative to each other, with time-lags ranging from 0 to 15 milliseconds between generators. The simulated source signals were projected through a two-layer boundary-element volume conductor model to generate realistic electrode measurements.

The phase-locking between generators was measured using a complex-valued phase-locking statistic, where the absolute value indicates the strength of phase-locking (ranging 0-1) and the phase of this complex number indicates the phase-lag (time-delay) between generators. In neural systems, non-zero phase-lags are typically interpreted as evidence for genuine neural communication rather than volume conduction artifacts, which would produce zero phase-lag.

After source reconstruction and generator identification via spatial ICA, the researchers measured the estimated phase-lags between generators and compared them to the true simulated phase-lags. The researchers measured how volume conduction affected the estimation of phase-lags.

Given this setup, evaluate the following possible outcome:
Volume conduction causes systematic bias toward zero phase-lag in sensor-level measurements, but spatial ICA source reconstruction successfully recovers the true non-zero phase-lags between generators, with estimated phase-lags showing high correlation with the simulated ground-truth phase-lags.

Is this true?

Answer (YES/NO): NO